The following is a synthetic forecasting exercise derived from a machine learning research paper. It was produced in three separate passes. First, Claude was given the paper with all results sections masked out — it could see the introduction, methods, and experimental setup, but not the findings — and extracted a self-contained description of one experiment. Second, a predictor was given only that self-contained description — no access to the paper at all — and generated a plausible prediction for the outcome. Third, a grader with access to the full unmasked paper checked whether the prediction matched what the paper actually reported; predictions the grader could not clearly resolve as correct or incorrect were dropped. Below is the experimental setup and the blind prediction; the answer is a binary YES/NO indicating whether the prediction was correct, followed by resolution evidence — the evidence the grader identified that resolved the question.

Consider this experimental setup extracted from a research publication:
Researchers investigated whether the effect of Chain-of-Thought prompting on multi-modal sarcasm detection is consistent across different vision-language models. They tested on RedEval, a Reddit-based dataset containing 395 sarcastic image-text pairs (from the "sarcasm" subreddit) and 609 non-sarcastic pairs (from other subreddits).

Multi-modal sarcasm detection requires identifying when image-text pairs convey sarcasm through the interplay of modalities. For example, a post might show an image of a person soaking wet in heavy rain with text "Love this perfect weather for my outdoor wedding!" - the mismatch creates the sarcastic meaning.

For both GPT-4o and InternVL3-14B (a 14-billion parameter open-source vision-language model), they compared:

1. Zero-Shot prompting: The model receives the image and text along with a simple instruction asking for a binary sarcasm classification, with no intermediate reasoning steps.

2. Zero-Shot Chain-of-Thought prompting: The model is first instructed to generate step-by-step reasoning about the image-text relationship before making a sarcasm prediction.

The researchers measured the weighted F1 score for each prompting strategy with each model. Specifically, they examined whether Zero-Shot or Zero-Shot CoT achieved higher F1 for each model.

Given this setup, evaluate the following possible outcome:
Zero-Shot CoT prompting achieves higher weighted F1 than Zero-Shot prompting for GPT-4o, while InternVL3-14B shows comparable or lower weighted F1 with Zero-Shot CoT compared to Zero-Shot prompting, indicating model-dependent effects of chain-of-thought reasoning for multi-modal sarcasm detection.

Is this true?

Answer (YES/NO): NO